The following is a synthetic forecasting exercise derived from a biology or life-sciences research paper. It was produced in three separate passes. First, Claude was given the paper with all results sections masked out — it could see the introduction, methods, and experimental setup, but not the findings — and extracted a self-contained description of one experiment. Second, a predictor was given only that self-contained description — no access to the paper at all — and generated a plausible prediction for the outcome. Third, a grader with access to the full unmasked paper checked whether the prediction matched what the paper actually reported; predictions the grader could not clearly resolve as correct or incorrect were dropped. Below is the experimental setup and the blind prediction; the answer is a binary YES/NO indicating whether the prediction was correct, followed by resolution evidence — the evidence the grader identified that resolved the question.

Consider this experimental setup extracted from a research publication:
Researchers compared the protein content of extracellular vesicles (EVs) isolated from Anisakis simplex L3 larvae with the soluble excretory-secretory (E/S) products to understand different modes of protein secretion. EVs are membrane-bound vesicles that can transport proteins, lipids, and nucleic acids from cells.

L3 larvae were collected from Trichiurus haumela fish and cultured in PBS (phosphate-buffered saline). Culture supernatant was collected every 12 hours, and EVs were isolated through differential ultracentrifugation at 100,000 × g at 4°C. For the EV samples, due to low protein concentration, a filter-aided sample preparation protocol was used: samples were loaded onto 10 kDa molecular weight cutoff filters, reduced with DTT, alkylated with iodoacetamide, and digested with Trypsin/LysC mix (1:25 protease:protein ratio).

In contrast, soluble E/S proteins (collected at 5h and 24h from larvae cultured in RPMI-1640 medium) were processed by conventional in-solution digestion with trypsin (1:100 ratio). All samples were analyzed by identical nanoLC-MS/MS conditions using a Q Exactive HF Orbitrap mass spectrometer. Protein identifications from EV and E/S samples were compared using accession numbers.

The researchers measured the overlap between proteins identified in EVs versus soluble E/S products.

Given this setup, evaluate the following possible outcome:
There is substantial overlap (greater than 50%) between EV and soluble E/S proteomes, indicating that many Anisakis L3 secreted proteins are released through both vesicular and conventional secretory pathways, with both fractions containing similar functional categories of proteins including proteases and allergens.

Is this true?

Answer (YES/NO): NO